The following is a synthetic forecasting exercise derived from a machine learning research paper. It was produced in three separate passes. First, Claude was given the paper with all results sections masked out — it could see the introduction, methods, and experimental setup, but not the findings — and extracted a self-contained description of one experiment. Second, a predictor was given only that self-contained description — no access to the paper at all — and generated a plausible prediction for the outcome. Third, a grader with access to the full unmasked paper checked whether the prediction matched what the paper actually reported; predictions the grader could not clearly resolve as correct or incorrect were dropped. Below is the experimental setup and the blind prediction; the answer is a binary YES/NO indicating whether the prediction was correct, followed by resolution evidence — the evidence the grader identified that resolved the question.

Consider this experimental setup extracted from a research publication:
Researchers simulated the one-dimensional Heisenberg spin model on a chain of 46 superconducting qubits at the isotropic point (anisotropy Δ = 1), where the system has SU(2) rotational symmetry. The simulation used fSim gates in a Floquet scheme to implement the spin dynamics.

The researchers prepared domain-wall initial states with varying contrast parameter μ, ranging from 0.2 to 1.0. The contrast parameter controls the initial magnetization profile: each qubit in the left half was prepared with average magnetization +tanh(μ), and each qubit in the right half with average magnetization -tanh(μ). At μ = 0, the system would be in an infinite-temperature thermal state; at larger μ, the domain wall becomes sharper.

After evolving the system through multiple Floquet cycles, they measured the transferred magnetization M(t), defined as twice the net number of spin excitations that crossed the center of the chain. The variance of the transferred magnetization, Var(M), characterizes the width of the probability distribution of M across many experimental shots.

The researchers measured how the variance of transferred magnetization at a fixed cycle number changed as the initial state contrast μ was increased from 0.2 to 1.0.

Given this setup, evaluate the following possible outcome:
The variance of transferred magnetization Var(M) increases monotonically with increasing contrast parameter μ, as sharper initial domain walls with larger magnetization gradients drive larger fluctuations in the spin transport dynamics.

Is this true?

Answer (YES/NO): NO